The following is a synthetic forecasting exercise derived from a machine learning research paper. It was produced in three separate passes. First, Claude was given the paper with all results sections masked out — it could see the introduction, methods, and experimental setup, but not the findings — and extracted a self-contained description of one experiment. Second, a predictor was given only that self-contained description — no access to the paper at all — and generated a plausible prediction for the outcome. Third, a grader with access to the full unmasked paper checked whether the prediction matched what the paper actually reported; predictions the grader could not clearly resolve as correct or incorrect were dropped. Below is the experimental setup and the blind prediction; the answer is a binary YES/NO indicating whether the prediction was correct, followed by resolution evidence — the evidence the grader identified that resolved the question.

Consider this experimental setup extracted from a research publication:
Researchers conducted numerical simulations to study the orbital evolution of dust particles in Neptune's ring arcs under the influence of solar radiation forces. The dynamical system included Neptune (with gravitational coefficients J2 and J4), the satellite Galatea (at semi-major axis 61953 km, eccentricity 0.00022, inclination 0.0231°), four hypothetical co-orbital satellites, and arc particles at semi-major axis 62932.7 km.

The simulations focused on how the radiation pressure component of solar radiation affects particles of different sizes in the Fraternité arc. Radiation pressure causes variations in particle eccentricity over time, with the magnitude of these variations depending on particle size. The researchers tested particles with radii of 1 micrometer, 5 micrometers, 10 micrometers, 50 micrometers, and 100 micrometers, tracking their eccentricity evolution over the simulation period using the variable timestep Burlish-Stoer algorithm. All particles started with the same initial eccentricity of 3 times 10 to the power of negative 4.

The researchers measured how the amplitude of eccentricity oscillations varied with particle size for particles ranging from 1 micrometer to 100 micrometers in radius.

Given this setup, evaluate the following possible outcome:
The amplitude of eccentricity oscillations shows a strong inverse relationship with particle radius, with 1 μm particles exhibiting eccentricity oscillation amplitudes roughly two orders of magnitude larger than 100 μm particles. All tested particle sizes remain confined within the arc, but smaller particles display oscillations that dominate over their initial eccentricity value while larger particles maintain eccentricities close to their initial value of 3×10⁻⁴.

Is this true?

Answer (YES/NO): NO